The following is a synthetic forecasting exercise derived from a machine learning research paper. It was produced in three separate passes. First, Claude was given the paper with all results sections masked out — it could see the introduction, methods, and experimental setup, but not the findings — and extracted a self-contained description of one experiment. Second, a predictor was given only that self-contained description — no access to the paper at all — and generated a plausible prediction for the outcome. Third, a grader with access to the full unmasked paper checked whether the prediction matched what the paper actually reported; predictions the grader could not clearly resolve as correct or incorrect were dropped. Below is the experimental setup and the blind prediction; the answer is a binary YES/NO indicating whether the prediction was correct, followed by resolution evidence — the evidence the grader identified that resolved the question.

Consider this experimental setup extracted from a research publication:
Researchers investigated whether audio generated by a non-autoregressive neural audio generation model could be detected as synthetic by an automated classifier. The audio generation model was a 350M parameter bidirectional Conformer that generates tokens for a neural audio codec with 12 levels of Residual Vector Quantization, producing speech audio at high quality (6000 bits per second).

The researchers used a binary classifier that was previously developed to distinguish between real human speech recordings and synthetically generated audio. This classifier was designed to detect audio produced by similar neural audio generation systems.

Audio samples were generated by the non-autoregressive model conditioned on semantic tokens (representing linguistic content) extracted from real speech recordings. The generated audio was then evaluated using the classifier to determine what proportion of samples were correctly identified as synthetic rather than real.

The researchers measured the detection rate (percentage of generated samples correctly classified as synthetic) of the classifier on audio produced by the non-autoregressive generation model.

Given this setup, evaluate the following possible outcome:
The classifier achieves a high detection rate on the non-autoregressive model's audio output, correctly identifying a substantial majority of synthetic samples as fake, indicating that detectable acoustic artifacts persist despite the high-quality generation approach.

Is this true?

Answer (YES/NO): YES